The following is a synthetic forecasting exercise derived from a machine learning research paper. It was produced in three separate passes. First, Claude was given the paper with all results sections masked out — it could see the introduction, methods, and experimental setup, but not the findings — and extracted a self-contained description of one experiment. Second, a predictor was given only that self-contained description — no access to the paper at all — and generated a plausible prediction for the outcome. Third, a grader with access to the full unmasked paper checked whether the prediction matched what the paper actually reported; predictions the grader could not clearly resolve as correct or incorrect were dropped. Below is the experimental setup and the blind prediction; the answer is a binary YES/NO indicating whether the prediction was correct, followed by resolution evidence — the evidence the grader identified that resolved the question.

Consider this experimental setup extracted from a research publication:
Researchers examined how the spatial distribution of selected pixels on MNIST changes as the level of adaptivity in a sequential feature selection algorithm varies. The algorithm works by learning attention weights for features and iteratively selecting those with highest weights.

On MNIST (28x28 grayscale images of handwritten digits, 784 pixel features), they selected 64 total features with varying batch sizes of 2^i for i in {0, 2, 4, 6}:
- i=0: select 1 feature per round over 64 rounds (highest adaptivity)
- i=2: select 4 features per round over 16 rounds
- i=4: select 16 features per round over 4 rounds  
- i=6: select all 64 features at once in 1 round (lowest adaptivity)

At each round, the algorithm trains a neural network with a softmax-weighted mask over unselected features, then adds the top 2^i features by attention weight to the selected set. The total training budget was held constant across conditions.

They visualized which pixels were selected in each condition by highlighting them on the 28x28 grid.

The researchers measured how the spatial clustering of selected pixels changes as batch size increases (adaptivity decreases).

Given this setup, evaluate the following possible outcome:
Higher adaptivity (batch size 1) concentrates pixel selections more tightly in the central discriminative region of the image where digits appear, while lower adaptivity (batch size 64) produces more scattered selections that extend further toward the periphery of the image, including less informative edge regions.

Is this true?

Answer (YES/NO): NO